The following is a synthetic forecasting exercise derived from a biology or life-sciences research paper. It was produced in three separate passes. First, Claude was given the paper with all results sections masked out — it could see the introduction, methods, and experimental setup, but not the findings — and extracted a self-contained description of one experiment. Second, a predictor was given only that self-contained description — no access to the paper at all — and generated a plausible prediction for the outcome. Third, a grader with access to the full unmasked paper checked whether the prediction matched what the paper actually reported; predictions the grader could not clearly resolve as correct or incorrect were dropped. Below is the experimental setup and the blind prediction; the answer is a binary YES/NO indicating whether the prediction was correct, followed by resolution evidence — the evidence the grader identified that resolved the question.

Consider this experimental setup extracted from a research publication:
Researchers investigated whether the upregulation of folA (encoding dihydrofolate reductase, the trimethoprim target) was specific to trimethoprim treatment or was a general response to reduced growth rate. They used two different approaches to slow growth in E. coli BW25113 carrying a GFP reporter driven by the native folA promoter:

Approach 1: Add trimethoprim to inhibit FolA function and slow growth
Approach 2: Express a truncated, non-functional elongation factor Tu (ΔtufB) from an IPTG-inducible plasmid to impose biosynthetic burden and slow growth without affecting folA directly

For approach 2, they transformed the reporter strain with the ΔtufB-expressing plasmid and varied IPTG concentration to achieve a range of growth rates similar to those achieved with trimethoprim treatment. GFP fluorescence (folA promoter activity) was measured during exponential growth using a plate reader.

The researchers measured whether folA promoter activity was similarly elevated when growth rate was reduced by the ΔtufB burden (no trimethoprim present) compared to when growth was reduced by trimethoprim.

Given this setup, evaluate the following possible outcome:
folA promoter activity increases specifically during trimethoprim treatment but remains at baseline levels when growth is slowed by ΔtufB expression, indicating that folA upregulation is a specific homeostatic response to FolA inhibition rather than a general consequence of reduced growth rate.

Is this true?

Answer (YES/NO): NO